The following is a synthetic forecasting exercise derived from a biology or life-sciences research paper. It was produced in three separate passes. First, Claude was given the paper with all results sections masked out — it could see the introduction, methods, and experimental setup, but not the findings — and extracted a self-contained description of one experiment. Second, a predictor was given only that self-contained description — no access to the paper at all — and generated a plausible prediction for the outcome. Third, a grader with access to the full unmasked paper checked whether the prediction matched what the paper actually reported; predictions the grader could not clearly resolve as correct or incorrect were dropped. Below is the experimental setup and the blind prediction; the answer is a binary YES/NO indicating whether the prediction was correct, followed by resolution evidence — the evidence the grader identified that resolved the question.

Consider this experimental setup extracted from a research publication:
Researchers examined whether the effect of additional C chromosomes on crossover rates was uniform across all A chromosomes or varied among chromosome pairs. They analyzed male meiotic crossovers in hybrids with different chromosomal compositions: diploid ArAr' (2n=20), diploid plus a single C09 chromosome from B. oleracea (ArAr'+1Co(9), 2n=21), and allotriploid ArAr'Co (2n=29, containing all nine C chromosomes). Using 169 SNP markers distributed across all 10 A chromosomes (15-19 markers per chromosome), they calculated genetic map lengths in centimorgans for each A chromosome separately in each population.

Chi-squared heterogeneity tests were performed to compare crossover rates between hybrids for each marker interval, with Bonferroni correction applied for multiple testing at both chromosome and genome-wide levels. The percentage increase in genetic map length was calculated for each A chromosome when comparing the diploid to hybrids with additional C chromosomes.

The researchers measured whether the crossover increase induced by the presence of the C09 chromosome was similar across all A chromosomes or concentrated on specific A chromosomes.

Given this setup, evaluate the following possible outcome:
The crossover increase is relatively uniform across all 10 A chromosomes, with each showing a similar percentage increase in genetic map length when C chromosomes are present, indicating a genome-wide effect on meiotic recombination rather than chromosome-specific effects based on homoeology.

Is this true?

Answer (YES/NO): NO